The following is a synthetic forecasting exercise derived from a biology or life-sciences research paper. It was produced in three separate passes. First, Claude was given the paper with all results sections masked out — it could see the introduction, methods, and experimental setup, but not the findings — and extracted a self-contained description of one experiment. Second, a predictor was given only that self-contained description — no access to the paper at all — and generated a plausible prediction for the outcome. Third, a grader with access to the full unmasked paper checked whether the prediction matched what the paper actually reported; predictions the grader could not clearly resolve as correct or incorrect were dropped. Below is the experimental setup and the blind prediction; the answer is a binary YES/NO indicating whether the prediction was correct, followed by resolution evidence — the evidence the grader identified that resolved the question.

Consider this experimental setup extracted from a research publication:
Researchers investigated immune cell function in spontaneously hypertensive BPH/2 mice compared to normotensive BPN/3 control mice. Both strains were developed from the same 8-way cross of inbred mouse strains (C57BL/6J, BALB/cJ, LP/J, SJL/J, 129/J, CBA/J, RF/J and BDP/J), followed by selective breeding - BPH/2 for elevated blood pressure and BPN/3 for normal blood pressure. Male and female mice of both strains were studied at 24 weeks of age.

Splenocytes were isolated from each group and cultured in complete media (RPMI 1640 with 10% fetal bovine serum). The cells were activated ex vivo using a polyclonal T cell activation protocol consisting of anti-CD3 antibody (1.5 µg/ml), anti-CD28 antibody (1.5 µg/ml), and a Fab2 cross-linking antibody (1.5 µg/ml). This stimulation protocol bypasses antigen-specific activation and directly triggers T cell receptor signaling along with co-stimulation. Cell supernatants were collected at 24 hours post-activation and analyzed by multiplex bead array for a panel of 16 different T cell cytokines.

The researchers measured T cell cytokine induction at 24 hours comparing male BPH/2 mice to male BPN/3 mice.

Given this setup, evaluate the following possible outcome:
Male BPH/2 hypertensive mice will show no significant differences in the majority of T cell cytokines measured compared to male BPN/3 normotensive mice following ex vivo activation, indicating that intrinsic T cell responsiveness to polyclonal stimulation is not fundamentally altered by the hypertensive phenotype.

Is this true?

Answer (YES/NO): NO